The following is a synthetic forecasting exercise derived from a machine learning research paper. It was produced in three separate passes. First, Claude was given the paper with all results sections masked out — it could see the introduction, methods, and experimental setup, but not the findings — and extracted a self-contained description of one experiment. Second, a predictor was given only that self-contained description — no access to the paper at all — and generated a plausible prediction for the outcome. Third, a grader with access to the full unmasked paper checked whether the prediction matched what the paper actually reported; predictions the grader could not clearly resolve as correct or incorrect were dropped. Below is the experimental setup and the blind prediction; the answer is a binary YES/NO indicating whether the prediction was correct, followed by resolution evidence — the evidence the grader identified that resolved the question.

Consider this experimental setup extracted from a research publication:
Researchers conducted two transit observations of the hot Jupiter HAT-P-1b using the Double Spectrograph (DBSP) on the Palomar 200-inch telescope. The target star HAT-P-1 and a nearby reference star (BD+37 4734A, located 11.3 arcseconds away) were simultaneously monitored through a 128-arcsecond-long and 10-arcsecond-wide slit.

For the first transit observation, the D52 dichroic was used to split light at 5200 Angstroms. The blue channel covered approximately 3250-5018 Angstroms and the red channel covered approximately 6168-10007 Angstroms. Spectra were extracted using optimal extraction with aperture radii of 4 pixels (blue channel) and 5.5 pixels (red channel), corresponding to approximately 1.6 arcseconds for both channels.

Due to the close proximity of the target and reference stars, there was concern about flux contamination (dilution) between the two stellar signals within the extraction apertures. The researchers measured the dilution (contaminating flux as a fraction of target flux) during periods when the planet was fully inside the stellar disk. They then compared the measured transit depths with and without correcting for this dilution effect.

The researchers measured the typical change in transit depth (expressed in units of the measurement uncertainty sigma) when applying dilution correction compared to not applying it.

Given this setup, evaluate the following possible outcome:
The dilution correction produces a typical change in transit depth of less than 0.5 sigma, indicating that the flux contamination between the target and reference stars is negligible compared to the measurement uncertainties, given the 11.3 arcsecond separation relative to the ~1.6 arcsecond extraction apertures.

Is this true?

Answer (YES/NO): YES